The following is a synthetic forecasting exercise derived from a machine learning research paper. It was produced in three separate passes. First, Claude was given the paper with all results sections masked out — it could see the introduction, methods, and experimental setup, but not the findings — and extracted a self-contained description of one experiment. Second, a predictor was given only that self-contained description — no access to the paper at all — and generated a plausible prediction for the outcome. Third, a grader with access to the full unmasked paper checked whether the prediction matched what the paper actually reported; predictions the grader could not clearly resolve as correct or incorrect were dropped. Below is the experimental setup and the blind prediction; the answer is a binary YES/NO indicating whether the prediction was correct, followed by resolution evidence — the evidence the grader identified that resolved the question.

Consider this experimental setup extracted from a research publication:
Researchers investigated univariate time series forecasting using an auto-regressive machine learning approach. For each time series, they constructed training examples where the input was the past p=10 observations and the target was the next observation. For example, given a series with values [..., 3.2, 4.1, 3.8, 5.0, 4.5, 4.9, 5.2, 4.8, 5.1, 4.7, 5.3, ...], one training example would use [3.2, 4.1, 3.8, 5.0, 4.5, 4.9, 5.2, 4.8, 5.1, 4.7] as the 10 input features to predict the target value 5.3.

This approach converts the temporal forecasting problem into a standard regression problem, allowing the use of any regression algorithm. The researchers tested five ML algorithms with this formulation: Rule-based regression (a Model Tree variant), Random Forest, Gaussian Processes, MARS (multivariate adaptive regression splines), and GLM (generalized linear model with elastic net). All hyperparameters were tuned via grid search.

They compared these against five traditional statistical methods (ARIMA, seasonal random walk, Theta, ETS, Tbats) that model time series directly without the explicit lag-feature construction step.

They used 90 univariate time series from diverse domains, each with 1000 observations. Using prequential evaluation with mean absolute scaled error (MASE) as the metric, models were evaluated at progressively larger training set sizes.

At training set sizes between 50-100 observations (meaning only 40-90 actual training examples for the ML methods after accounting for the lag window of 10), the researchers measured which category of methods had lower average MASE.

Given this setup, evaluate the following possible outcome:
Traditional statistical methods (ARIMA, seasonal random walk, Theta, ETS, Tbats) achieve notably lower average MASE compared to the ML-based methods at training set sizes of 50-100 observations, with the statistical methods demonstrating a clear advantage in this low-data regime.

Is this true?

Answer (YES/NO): YES